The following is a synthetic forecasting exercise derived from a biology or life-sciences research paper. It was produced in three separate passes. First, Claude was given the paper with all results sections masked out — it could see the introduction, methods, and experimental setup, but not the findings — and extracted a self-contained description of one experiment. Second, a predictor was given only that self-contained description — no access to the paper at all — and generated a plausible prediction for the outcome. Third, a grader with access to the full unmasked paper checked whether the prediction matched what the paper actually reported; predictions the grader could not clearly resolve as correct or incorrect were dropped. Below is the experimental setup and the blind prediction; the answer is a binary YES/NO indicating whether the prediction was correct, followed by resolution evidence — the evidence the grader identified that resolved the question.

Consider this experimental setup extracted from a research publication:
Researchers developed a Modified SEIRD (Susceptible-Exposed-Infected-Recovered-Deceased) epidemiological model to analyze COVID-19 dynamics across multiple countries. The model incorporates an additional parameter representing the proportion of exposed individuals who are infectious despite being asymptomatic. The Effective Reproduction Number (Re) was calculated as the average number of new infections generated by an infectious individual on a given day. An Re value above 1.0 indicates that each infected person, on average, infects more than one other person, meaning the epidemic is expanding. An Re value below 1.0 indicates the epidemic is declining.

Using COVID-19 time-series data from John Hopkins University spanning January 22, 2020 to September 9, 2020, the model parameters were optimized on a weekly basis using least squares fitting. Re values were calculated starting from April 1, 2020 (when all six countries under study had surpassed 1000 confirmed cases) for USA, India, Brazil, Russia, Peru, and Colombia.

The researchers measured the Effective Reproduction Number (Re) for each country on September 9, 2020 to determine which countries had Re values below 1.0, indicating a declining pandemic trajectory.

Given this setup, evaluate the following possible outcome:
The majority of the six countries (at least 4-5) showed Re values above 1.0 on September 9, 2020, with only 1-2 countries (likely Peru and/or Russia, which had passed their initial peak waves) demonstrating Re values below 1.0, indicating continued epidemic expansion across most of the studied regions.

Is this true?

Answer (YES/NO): NO